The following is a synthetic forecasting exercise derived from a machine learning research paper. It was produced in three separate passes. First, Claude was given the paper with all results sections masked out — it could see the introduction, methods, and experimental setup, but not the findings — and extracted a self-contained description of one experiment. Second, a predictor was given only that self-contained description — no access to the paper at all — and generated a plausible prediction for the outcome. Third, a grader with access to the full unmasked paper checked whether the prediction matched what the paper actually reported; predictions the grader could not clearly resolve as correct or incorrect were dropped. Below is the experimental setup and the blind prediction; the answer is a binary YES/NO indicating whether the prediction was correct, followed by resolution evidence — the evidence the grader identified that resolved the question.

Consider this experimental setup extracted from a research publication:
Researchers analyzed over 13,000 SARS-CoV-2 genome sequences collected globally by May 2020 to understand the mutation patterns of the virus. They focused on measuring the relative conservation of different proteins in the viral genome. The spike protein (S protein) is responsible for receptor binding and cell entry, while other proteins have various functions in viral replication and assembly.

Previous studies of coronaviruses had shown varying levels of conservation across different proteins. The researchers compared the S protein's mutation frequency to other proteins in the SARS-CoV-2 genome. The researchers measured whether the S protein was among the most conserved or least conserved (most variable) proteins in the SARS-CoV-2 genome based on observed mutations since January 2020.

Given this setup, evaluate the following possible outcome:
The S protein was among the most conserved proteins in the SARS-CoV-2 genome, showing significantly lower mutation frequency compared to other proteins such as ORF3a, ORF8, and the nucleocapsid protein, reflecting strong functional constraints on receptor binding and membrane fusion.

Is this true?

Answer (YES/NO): NO